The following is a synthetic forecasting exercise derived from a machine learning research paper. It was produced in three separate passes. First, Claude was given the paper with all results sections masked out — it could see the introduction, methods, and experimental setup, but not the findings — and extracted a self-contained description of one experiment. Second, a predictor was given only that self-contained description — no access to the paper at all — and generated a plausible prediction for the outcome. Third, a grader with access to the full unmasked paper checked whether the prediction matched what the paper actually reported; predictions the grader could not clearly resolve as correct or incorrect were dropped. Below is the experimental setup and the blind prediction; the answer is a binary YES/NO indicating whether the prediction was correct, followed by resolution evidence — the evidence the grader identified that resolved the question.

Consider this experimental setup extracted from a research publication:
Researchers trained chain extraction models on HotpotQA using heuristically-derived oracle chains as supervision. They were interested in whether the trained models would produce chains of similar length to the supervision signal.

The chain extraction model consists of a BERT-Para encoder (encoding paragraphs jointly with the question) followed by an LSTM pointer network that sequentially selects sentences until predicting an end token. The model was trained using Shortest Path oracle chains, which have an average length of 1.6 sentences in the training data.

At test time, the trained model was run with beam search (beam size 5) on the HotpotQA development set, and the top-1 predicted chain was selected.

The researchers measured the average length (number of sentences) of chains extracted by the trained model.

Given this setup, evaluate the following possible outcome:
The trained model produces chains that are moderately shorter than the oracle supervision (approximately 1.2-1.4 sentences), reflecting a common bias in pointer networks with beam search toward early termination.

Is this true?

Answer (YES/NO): NO